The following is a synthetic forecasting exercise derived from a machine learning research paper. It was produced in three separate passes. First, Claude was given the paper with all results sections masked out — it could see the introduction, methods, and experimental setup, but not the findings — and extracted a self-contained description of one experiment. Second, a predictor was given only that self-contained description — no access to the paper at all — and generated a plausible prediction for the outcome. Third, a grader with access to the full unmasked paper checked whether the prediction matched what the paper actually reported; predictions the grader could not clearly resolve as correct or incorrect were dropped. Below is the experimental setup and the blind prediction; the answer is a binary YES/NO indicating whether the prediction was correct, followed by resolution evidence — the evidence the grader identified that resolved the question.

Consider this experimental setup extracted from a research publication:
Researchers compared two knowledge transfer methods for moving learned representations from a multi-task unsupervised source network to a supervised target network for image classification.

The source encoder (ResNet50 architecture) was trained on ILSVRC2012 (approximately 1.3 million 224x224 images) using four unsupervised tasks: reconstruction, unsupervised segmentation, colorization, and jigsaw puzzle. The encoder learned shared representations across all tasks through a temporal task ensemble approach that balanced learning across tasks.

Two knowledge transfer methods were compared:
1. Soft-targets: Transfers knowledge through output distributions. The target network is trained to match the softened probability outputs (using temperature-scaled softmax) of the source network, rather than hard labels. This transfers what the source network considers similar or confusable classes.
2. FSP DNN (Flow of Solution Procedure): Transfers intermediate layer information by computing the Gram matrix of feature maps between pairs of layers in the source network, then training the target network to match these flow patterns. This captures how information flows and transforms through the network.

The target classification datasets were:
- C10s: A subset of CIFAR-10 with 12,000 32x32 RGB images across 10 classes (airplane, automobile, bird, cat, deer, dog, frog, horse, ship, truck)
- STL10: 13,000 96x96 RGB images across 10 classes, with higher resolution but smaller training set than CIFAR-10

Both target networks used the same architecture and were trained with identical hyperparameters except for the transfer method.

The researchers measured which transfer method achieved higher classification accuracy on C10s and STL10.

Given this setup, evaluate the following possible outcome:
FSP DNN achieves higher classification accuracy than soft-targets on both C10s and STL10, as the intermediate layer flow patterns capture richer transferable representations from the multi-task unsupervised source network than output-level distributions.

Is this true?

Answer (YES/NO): YES